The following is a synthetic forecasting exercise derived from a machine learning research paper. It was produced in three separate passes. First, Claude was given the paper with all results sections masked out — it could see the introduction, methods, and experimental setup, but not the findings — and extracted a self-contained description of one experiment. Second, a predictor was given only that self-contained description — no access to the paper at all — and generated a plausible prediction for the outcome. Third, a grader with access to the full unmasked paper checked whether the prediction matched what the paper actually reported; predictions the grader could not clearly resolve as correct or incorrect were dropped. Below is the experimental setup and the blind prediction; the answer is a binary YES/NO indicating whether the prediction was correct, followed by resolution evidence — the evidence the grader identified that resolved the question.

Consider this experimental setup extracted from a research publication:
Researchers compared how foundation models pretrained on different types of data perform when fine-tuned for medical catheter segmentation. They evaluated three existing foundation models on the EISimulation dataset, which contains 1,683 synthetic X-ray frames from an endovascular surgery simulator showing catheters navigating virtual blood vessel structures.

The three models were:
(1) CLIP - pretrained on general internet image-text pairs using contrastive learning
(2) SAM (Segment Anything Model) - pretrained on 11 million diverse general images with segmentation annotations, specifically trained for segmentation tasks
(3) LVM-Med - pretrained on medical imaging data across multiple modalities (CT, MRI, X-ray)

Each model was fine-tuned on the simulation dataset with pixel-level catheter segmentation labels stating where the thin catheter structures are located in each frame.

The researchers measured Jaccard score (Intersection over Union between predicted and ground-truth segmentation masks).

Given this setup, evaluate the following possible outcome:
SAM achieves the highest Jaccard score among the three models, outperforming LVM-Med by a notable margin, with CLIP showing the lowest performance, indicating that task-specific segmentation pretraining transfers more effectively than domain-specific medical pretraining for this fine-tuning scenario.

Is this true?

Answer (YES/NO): NO